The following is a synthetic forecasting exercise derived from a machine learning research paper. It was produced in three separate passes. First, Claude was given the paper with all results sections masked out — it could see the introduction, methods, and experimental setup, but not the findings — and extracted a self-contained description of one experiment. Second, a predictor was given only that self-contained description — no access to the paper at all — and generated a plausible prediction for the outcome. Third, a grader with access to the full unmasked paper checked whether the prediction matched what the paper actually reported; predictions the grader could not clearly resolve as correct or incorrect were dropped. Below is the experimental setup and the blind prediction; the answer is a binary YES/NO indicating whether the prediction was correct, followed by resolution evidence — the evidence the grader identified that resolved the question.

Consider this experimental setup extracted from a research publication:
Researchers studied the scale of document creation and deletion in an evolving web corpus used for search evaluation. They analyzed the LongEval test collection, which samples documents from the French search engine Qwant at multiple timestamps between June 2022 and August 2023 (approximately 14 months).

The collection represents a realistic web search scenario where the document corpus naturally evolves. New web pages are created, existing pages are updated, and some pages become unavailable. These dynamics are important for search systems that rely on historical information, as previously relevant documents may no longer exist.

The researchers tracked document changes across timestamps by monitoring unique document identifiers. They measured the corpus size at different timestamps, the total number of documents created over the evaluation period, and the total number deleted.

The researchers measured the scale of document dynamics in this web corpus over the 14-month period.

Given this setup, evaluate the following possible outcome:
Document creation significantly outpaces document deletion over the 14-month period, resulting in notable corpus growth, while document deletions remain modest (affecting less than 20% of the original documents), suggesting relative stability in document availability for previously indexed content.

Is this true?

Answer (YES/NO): NO